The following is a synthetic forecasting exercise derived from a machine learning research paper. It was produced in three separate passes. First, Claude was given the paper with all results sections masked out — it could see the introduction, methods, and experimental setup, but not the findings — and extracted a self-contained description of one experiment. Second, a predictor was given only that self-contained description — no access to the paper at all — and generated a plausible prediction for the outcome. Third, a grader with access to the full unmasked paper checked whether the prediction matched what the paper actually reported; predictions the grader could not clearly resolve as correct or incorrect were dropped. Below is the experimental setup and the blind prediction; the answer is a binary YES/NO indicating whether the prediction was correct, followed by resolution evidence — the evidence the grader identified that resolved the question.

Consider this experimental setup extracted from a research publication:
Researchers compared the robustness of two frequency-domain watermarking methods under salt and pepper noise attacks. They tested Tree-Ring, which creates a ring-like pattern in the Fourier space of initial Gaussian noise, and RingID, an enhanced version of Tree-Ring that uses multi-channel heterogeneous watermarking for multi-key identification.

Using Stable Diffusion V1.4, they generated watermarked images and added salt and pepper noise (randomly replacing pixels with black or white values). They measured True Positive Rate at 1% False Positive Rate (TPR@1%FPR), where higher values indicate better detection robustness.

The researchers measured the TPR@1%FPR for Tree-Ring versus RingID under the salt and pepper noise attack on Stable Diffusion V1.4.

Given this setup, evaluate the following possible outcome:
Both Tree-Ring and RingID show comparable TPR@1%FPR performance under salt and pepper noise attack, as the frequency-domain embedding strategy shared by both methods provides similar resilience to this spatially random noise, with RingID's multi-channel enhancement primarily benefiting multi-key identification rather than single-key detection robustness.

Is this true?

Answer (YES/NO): NO